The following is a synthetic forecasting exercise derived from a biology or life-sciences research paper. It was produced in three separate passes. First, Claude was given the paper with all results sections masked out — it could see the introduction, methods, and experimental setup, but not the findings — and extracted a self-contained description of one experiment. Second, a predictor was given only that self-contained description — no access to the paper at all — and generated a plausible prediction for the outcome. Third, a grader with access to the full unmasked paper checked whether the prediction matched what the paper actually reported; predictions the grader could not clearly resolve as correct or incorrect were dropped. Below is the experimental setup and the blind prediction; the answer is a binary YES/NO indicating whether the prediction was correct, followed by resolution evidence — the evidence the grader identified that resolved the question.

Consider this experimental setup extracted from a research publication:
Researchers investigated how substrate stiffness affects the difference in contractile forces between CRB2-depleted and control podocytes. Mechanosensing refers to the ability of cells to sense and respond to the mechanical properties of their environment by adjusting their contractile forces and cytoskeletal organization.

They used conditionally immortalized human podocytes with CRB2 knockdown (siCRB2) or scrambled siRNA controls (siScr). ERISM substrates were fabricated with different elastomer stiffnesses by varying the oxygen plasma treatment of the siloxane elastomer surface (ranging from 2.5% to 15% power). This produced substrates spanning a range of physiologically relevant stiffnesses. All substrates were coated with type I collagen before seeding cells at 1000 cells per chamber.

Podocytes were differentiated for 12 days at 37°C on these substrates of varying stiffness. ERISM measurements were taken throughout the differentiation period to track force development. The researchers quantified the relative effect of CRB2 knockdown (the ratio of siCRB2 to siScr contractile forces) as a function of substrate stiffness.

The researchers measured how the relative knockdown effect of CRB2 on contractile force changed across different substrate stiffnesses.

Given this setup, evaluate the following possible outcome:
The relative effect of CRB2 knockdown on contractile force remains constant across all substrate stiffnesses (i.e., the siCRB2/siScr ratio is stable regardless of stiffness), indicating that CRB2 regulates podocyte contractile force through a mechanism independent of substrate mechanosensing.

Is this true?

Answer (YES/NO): NO